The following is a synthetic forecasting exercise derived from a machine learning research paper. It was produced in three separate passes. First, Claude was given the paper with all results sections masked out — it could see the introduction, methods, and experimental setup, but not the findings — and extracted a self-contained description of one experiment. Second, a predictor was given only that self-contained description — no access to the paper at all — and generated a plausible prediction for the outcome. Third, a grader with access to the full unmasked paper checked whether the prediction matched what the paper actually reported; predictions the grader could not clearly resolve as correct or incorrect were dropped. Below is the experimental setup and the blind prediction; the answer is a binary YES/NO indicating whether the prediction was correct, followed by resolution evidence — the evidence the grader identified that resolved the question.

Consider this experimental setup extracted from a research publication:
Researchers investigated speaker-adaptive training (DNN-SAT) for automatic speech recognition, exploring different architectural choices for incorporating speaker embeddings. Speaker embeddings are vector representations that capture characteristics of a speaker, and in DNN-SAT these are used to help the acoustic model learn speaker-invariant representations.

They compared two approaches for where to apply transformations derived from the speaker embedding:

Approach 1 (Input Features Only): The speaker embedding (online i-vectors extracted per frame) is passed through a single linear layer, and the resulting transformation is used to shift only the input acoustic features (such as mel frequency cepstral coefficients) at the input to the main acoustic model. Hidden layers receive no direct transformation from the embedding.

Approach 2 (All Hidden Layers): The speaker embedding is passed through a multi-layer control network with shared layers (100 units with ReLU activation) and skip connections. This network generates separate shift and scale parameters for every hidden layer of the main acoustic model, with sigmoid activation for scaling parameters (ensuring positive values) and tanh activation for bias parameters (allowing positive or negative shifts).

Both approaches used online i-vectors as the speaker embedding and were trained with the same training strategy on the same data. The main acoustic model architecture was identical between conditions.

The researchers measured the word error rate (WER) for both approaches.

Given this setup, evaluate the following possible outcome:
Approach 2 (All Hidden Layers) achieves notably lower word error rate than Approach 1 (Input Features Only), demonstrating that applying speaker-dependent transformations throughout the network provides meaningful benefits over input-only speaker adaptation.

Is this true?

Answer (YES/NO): NO